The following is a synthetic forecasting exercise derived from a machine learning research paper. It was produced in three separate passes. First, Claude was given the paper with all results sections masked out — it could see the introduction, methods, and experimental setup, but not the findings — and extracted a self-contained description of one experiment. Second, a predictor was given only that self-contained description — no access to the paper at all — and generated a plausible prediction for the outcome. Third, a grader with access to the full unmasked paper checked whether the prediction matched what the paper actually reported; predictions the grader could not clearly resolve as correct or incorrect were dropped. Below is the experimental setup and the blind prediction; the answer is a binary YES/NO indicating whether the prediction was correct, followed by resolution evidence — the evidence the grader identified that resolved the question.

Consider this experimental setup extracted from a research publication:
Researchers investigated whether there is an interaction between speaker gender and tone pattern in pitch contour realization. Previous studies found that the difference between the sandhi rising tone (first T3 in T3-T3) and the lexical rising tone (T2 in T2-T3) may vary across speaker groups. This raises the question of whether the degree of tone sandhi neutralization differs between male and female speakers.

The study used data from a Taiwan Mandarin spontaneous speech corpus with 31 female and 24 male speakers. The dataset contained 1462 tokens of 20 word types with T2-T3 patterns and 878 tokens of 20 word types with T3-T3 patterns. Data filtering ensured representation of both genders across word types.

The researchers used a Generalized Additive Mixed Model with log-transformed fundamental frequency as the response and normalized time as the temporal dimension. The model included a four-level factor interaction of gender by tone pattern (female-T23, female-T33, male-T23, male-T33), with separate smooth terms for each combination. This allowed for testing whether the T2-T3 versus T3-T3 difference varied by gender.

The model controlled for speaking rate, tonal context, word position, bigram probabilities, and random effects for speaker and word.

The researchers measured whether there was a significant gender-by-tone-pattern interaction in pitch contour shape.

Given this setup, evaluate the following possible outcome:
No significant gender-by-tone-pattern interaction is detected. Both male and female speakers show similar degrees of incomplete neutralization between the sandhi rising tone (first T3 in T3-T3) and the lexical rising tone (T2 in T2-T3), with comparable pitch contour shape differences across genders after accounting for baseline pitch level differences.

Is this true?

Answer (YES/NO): NO